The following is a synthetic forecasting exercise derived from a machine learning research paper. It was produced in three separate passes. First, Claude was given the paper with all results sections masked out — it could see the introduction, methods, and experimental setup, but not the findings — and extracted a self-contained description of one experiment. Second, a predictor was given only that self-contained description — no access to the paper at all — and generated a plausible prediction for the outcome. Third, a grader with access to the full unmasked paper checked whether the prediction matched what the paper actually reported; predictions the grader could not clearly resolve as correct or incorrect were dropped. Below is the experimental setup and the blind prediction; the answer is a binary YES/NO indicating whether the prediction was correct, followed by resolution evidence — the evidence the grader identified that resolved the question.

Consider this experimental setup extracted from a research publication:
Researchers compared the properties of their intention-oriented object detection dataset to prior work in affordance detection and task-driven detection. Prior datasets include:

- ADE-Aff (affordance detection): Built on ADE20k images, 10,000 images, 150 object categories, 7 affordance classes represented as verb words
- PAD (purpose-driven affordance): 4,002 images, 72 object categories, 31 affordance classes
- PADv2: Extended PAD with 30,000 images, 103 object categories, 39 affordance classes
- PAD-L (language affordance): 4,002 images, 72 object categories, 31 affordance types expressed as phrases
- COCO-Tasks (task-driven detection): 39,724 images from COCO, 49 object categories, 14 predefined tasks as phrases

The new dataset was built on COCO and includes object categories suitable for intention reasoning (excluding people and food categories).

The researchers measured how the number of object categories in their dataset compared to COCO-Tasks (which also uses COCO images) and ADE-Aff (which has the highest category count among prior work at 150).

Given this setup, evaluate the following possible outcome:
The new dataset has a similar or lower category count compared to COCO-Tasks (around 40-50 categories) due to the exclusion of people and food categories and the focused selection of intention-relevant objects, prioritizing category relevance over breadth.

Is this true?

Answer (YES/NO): NO